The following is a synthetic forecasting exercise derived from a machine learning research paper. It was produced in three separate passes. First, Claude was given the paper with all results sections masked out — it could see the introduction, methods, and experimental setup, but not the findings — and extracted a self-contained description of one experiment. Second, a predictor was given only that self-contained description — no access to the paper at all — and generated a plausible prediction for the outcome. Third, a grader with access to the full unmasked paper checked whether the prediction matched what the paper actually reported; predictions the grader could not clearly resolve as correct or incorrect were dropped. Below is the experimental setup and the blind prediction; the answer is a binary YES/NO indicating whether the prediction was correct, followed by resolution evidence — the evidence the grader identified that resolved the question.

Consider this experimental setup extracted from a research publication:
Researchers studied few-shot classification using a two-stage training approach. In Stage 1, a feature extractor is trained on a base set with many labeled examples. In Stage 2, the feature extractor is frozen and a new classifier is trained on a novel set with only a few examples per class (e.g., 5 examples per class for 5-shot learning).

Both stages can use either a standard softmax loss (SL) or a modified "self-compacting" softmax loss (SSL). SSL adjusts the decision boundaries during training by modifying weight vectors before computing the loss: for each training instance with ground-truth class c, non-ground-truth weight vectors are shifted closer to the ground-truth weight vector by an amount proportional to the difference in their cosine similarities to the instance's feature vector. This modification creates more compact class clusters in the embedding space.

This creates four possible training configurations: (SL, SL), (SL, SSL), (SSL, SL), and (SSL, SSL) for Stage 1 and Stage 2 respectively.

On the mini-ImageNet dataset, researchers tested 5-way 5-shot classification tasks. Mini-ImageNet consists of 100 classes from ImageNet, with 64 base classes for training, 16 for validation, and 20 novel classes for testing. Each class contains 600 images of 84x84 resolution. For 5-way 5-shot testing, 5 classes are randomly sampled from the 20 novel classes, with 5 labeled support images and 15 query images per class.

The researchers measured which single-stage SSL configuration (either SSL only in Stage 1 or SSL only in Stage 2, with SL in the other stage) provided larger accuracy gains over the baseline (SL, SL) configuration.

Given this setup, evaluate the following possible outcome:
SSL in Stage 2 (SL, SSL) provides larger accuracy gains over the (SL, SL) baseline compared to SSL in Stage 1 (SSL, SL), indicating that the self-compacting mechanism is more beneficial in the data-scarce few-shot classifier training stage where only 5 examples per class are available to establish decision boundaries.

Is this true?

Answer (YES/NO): NO